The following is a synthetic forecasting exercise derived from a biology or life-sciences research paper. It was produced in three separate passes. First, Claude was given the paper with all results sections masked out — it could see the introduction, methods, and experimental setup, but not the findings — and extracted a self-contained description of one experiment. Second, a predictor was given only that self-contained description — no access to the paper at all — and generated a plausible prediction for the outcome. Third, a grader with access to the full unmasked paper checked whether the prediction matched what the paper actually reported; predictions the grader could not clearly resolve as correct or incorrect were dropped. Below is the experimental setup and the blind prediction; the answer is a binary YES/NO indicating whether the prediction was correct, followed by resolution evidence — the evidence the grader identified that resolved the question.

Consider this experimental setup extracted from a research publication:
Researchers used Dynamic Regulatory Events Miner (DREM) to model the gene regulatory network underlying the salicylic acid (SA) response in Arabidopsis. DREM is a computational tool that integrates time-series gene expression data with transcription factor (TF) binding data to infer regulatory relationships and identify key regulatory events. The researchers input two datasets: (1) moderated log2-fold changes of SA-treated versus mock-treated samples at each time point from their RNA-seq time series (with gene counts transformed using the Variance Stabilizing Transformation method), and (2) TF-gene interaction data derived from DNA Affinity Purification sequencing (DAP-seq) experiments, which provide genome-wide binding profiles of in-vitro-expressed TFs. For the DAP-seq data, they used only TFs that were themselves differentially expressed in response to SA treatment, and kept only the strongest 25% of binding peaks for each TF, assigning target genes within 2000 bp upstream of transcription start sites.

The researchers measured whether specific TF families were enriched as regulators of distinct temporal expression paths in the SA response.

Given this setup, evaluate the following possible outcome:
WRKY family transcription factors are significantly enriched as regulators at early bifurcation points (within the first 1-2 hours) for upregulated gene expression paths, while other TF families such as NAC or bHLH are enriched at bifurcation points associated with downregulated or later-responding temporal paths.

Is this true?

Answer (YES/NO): NO